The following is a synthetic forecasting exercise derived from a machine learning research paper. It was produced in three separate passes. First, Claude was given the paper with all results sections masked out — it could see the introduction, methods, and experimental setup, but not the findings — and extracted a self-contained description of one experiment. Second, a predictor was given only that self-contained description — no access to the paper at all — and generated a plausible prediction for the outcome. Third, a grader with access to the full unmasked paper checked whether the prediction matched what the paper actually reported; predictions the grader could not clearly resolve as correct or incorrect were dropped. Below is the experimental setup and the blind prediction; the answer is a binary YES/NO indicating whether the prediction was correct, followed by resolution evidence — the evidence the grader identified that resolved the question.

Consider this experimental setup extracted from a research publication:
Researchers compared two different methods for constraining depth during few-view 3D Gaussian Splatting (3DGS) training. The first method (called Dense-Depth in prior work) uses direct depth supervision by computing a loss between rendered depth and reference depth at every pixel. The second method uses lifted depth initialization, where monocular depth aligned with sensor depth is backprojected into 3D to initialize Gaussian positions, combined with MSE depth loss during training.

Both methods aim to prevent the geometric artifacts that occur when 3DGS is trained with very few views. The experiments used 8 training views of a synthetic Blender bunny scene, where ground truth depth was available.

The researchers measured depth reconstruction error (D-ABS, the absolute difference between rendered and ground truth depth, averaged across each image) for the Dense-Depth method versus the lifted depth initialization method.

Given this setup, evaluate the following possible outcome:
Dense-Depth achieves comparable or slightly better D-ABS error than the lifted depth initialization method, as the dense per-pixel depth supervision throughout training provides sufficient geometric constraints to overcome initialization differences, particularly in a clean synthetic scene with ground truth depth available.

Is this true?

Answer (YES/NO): NO